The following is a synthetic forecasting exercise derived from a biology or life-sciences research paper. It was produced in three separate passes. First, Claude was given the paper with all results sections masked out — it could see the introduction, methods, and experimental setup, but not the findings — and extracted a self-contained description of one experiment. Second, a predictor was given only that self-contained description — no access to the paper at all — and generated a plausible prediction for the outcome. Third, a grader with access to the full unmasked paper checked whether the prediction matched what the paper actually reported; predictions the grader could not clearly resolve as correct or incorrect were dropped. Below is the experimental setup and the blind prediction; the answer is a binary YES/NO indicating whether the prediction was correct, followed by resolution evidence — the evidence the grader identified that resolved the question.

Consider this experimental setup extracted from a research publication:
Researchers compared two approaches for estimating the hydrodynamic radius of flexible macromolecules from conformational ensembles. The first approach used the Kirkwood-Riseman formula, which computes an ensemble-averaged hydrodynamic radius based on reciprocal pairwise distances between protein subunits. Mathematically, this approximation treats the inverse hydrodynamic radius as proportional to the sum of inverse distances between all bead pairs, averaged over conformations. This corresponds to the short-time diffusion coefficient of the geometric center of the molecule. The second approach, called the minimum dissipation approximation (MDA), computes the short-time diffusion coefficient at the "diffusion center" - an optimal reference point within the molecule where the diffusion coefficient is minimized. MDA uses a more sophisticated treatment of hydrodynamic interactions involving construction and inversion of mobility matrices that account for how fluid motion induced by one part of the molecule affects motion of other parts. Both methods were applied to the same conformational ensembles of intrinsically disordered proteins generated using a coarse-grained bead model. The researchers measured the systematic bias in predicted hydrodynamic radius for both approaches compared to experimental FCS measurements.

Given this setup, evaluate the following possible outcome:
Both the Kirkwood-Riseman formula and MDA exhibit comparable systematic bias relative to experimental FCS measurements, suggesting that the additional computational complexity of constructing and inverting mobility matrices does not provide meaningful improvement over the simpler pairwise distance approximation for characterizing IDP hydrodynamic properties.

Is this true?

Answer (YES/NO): NO